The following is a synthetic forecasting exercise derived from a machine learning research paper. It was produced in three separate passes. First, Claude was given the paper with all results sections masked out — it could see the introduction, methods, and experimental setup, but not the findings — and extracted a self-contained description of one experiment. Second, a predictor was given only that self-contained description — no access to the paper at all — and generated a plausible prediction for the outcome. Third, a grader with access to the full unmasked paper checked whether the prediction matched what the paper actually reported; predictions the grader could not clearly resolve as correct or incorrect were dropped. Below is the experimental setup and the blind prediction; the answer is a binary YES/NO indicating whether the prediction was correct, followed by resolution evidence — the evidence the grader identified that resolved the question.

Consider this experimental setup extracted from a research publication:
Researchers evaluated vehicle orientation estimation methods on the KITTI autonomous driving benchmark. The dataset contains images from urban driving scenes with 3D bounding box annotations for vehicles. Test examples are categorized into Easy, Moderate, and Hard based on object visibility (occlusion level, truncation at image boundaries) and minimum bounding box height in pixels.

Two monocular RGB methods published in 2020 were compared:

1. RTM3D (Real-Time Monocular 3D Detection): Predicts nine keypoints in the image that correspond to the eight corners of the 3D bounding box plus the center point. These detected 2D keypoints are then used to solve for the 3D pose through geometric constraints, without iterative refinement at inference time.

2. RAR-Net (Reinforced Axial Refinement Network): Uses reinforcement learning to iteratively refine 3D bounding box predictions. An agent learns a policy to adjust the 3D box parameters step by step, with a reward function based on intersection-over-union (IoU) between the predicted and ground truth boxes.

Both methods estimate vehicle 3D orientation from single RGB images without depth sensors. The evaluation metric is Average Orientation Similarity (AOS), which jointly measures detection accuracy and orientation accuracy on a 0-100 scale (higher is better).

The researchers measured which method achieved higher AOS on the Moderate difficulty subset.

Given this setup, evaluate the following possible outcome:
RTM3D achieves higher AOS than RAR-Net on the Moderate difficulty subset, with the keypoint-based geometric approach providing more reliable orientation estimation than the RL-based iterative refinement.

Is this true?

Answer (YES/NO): YES